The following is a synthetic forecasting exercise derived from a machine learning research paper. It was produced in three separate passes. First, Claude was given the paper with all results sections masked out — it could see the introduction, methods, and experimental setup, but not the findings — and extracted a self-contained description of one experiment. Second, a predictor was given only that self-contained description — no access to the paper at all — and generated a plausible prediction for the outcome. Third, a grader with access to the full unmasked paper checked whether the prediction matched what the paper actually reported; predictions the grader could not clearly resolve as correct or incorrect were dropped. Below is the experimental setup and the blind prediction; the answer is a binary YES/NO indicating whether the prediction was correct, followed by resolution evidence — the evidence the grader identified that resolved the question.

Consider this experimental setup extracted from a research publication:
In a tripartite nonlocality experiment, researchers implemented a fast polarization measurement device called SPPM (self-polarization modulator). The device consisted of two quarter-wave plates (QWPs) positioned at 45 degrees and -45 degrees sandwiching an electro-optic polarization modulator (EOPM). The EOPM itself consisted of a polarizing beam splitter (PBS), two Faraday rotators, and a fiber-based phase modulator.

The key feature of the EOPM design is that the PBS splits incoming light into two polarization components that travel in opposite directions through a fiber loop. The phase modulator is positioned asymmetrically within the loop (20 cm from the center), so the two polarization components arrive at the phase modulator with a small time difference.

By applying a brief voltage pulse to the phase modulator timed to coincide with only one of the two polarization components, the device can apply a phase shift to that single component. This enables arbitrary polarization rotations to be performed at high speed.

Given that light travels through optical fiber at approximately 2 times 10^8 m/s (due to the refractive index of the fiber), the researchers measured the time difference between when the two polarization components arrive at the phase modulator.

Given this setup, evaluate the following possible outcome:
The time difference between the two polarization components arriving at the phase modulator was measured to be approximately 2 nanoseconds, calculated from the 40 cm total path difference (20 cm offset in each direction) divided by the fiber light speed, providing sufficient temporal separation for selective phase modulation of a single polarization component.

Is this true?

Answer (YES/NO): YES